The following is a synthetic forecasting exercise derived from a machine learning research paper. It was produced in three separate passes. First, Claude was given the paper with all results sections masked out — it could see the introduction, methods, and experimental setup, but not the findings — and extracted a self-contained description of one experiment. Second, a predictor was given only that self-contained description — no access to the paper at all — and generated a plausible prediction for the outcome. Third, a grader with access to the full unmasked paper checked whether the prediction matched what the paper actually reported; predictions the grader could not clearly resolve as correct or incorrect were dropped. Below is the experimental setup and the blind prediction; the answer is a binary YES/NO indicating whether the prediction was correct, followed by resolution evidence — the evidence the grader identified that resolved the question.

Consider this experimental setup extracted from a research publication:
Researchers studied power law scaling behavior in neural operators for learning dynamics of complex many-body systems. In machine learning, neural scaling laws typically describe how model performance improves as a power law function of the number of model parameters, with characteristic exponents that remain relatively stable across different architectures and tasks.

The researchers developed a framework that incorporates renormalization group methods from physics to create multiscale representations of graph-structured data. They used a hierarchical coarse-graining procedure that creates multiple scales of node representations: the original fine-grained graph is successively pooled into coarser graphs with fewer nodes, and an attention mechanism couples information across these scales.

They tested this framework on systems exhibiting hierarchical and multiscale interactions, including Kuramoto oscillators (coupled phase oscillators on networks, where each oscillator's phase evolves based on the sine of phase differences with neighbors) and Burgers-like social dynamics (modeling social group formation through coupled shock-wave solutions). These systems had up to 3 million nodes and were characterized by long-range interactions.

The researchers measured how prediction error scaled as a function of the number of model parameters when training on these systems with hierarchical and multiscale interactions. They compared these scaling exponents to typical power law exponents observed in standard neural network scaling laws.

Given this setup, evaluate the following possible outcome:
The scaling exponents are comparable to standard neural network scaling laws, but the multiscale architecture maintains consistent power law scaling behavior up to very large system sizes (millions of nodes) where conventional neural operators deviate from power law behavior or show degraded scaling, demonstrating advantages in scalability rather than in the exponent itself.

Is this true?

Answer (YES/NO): NO